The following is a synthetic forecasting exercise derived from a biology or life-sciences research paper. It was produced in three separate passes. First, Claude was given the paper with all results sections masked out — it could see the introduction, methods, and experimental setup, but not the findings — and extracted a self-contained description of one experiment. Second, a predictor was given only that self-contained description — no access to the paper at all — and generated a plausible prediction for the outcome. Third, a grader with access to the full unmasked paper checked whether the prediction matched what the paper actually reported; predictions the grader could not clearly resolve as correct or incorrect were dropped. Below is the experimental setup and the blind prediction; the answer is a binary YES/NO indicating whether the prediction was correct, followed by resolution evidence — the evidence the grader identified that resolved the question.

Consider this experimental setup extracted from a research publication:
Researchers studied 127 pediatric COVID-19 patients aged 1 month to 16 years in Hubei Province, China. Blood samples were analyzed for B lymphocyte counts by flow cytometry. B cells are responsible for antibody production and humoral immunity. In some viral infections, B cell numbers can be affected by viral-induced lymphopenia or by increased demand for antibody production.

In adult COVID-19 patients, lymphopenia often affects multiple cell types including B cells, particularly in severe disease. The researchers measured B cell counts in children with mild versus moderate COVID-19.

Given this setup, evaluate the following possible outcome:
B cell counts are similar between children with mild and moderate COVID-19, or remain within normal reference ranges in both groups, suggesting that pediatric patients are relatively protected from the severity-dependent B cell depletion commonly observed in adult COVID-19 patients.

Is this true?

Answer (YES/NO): YES